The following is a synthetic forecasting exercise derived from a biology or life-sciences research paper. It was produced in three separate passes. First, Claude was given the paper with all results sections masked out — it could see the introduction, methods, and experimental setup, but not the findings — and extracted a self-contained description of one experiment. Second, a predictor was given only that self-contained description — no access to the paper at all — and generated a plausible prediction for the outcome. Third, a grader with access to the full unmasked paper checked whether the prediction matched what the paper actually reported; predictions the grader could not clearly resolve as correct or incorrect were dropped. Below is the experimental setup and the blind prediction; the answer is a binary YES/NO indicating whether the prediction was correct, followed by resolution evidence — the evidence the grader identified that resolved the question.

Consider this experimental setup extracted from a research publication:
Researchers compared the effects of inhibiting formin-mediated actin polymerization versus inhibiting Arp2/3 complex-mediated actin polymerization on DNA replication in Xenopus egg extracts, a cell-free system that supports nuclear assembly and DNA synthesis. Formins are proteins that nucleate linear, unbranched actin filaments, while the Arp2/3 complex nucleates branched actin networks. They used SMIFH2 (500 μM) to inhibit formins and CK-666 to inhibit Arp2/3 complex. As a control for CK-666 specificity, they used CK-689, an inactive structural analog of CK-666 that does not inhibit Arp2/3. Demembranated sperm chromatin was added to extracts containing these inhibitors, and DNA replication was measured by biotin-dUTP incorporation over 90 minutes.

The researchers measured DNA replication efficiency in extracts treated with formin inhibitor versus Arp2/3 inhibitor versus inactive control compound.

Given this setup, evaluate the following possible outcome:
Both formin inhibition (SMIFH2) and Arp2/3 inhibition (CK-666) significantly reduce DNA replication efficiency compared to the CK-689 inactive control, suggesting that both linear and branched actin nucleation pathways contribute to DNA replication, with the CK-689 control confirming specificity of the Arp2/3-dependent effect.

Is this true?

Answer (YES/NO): YES